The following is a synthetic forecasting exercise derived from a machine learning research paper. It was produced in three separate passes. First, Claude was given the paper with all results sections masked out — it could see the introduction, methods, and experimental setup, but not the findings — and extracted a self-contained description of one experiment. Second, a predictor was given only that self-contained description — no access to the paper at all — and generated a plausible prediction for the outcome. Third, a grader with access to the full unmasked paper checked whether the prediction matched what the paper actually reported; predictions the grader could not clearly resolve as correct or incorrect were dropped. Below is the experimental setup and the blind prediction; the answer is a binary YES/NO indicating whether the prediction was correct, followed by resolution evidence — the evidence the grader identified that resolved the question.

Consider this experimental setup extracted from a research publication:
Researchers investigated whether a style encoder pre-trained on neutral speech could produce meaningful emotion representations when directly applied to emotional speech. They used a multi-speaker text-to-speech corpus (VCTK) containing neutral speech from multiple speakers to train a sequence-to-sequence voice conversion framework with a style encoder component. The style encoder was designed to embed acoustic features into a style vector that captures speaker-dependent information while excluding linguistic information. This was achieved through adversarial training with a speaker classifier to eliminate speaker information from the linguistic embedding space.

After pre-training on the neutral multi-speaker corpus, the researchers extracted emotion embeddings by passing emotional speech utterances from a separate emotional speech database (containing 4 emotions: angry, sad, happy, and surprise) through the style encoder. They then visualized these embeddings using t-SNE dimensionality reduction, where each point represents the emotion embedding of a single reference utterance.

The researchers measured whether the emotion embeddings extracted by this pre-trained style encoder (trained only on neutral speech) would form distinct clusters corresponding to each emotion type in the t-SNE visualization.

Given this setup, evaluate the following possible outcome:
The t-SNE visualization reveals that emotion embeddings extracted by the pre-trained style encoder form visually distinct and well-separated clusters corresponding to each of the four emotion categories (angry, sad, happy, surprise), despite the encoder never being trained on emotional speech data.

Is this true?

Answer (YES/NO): NO